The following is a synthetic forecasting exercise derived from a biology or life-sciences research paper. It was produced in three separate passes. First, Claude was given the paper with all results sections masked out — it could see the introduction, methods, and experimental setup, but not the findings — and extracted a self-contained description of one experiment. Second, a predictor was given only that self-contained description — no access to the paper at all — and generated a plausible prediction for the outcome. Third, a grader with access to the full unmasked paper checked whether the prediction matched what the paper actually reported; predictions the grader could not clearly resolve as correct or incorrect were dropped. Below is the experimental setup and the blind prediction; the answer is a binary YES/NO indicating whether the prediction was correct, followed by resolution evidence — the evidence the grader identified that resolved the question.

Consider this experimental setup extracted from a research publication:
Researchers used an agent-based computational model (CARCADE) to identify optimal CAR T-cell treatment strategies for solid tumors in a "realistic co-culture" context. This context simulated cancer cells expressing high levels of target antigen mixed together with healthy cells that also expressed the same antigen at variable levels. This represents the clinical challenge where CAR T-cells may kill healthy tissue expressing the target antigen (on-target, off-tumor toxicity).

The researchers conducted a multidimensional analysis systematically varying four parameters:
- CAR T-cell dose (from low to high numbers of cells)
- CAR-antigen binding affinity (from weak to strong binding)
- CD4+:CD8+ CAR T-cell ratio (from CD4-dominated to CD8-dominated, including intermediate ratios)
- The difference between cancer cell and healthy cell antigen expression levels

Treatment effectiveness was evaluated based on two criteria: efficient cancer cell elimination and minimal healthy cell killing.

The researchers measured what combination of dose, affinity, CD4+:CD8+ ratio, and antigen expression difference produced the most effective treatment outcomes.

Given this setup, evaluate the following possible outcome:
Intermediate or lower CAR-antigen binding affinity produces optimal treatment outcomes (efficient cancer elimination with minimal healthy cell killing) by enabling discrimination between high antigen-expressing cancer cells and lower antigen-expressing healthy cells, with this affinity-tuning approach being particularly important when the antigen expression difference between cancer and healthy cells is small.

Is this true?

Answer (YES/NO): NO